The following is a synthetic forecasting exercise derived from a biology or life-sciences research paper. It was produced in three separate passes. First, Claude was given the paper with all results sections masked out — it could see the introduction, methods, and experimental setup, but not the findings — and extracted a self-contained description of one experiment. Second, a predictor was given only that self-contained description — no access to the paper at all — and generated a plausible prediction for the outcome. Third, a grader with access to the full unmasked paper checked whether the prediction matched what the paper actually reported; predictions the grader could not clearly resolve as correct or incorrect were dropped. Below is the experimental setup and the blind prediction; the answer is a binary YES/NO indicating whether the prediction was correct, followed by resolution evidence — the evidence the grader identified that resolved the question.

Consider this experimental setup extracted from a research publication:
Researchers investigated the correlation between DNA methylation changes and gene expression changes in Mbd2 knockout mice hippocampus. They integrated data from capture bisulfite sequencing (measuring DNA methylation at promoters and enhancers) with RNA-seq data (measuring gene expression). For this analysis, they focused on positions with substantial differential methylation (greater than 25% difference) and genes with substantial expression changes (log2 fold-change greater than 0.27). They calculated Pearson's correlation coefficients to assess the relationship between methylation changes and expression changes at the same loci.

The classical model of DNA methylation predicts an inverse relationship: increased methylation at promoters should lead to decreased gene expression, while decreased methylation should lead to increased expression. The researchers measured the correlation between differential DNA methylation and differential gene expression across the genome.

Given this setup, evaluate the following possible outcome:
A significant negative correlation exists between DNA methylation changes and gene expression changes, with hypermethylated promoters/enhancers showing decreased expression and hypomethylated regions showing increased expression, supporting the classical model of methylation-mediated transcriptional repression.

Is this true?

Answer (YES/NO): YES